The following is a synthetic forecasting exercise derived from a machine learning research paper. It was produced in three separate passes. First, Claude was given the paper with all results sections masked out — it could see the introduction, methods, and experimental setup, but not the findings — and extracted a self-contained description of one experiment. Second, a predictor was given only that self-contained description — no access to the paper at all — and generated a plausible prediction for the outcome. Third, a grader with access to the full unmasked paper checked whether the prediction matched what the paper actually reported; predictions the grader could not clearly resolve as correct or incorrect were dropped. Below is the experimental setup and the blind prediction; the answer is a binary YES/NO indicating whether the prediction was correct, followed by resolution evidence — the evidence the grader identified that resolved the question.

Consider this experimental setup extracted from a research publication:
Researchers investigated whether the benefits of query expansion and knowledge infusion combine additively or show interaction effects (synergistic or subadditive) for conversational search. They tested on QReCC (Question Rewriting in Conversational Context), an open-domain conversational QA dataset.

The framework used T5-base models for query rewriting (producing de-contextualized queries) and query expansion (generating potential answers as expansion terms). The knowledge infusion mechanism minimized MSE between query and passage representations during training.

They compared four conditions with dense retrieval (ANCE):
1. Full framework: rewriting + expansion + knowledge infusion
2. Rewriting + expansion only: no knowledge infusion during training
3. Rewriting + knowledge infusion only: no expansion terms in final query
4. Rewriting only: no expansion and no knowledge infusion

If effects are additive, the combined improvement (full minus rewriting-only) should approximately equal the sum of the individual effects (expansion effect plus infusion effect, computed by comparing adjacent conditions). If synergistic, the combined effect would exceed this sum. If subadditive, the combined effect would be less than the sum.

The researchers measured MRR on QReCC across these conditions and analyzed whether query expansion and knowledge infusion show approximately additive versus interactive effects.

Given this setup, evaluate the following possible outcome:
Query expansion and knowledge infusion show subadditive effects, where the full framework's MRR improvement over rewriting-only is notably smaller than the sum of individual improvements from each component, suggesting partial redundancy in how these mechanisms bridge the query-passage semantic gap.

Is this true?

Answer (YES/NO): NO